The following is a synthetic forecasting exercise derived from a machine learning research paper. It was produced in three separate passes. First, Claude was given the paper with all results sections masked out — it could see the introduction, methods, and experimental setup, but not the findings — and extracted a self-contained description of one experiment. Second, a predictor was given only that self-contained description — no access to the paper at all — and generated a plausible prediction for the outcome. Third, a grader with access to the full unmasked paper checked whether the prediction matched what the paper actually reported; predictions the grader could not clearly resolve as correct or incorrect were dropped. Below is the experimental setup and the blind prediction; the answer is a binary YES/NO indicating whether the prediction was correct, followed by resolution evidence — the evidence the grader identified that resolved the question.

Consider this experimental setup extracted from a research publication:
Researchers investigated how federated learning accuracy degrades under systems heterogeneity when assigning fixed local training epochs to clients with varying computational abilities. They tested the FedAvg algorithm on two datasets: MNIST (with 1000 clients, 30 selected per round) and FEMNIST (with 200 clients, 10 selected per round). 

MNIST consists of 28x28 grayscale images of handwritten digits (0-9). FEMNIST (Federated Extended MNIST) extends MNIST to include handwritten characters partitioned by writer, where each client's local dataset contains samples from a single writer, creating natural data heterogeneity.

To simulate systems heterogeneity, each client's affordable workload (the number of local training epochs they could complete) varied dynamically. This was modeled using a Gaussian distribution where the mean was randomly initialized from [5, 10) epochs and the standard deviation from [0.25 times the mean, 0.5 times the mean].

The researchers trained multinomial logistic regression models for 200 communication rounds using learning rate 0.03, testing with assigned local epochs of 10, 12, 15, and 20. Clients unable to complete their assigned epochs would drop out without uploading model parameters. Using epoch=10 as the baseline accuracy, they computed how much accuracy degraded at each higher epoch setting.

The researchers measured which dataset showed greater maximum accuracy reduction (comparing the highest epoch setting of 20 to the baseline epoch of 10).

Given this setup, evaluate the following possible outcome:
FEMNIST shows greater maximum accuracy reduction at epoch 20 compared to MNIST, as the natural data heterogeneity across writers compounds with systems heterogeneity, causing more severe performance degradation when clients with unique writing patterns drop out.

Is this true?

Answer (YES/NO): NO